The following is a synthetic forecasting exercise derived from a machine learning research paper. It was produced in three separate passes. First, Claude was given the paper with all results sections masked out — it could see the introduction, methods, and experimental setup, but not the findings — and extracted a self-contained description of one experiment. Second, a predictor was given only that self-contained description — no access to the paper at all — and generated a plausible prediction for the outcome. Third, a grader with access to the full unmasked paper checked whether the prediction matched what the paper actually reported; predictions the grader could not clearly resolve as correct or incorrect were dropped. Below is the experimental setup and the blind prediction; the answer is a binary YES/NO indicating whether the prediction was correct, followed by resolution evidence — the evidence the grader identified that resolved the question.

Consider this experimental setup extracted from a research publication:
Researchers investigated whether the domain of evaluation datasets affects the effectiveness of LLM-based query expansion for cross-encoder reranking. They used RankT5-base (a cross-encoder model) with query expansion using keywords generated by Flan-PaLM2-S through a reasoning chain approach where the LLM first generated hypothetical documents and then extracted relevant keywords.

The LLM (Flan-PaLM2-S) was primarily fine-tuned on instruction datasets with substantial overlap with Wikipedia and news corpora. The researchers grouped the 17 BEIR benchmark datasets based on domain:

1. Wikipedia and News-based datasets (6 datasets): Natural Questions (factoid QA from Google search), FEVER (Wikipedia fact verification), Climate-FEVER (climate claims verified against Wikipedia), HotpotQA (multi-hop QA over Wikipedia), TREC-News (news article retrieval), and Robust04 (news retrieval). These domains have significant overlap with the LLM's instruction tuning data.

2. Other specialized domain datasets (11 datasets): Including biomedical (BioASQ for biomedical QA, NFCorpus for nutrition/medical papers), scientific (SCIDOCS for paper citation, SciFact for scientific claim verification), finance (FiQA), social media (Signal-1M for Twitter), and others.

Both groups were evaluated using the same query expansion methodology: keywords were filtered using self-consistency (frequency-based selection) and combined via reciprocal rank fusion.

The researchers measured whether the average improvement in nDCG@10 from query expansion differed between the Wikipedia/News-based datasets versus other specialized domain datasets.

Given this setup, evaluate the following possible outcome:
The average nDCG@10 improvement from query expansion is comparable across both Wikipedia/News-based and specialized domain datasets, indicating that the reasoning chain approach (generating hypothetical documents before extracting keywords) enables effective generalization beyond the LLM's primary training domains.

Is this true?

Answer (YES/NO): NO